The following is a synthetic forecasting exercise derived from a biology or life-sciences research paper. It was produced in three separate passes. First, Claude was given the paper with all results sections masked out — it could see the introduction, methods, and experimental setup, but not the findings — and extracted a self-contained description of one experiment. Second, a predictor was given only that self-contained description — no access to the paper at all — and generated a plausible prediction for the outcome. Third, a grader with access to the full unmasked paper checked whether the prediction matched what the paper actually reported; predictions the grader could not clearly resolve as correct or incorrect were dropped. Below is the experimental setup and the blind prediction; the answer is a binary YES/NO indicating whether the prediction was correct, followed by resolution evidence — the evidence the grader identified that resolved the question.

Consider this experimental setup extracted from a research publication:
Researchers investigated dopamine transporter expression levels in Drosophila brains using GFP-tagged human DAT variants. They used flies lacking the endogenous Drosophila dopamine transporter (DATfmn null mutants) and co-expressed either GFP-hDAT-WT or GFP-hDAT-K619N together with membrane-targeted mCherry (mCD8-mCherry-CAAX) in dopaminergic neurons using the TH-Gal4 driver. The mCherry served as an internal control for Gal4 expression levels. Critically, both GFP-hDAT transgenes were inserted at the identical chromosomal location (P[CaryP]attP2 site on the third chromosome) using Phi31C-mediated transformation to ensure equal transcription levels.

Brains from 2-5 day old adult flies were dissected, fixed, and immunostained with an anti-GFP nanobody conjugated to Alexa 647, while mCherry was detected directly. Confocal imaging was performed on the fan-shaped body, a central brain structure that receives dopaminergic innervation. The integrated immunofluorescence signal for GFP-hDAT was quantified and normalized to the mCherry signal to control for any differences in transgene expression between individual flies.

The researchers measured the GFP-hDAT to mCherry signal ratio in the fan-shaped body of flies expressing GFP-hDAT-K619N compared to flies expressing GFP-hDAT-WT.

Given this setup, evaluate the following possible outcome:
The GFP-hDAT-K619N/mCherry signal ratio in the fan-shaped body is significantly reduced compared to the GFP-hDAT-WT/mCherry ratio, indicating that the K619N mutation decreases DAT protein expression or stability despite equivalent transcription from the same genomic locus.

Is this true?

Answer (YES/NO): NO